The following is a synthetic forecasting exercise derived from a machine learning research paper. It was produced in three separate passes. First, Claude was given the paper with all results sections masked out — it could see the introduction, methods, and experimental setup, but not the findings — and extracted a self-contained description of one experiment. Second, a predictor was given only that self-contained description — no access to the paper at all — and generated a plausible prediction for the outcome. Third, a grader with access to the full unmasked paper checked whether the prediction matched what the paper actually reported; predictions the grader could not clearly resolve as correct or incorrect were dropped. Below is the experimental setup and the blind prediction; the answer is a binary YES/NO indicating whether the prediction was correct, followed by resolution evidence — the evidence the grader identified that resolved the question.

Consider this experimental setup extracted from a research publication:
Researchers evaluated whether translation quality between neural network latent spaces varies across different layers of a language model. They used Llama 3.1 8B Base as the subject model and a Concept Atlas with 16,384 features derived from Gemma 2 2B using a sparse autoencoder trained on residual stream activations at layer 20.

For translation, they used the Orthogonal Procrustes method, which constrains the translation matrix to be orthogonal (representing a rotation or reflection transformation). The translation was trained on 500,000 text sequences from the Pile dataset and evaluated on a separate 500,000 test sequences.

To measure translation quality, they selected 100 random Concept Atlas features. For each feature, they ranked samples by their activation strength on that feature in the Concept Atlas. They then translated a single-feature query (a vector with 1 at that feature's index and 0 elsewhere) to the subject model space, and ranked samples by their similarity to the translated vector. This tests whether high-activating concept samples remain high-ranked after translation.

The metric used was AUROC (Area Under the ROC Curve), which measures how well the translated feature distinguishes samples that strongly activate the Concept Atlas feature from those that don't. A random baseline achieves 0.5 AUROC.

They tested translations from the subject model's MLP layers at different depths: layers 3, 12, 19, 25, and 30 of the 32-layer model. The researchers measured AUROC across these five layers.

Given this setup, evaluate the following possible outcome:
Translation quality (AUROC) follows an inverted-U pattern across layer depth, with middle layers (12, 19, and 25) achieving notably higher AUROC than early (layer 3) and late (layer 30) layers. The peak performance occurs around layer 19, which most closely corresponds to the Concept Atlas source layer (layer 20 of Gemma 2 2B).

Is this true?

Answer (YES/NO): NO